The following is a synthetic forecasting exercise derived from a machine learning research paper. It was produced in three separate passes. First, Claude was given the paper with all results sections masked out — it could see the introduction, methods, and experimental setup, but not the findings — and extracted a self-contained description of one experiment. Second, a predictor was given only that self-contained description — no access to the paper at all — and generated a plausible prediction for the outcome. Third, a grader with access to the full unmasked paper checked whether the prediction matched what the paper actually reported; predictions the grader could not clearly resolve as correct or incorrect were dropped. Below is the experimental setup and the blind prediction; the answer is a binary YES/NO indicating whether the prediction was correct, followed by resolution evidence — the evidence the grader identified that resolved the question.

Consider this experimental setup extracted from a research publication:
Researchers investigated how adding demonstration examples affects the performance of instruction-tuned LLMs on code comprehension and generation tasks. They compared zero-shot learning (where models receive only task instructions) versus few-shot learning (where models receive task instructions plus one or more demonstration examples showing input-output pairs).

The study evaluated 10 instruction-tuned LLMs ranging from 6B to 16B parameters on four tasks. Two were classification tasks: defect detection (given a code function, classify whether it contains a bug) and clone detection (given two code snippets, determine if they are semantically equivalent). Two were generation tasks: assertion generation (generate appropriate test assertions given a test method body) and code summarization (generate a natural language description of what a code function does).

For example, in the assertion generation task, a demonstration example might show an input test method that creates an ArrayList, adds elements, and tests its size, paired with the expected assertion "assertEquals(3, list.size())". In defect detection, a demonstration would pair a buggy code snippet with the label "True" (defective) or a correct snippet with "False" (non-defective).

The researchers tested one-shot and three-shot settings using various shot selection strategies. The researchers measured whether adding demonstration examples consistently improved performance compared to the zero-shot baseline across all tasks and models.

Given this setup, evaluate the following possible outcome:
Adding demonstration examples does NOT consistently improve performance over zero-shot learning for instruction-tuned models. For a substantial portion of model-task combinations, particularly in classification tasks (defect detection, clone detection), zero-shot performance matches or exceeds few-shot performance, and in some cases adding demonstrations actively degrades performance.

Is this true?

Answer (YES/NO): YES